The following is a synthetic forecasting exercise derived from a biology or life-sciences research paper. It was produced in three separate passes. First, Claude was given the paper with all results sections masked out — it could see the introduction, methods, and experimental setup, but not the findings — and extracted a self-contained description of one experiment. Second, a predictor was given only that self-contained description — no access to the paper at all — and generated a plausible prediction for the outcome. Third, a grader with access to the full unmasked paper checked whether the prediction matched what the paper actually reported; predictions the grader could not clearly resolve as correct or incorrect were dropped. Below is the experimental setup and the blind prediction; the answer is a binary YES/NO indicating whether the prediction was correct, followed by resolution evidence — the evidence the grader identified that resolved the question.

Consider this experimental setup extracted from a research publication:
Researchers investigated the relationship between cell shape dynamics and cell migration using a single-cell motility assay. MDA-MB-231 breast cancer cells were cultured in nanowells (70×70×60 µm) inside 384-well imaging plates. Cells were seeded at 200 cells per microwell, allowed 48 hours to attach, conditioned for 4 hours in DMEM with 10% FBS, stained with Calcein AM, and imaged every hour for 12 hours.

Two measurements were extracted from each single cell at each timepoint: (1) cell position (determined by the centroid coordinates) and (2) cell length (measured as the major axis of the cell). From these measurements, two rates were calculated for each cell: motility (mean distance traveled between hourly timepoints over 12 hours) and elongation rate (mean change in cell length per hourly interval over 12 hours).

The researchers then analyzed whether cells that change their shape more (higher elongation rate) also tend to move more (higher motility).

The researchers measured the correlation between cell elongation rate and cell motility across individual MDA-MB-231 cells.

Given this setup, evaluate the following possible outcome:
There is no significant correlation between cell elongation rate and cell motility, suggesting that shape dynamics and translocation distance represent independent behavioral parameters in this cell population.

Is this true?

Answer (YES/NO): NO